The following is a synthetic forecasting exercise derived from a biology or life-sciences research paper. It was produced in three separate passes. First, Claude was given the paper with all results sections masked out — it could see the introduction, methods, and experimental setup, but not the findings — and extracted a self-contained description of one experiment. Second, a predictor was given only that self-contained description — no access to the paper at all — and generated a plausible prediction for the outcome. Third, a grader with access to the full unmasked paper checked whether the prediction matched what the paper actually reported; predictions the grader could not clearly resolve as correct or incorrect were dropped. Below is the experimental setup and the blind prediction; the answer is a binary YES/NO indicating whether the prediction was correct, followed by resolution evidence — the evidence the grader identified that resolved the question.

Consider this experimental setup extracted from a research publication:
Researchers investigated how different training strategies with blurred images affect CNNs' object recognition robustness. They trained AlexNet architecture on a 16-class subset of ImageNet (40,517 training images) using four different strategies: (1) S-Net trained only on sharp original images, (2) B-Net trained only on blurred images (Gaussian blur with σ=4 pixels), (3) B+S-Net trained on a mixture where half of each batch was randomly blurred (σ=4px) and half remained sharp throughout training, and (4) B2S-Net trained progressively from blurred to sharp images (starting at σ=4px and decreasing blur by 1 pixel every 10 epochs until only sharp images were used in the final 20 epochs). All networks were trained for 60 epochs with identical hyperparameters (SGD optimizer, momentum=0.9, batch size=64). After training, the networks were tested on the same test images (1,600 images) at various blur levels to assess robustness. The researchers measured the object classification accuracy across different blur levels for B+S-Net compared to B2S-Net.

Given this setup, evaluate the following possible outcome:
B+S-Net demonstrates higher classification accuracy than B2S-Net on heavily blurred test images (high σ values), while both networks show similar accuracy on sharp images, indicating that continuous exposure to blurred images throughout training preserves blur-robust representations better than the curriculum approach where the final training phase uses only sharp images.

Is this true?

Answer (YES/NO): YES